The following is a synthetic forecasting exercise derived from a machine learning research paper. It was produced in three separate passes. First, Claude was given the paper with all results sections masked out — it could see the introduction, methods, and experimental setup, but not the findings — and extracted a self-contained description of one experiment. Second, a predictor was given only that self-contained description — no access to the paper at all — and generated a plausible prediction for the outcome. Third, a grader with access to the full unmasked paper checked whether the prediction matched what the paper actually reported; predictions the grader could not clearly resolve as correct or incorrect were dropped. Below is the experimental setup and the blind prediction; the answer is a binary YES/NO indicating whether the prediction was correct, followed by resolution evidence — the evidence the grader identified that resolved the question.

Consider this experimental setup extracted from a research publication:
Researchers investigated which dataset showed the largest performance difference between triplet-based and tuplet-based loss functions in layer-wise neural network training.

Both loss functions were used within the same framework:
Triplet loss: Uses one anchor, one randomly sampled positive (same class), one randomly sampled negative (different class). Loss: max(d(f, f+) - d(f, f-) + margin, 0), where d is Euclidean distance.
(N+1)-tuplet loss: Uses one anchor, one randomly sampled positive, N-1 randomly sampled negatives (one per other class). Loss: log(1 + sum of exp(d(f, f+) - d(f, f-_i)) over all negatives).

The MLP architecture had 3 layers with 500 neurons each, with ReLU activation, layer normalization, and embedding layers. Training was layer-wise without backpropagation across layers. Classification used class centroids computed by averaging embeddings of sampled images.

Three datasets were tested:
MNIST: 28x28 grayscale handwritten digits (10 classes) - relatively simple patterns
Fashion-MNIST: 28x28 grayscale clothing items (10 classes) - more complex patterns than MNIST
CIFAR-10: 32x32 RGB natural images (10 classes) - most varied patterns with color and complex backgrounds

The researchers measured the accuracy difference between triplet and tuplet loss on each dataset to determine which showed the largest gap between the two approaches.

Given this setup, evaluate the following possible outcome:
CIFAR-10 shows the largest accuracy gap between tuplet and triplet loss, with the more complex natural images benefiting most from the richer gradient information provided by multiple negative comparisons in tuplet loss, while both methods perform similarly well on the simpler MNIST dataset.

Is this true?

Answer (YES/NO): YES